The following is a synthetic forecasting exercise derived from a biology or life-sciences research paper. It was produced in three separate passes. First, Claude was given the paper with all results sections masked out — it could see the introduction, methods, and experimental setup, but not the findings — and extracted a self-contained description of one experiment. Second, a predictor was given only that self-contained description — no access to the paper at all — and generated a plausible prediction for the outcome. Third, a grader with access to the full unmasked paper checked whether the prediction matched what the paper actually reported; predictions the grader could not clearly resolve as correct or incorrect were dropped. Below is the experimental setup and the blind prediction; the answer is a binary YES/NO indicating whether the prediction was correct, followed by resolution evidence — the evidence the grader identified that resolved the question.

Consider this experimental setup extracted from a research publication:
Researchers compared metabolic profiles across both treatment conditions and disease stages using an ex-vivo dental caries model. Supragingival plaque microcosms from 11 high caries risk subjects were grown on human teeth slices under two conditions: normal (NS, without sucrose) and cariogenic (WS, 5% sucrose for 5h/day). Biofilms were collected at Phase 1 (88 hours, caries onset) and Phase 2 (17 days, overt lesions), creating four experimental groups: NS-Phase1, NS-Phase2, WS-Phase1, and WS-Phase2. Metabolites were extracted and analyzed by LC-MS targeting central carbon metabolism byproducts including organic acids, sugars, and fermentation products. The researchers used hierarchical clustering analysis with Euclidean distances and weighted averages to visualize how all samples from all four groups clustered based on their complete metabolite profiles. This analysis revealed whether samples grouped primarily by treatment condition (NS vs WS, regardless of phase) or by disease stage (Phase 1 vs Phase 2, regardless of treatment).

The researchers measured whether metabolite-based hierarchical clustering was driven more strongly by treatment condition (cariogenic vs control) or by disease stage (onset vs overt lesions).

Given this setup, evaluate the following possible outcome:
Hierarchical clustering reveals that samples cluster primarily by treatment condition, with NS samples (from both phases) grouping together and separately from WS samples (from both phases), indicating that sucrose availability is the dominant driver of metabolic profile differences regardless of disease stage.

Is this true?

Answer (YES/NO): YES